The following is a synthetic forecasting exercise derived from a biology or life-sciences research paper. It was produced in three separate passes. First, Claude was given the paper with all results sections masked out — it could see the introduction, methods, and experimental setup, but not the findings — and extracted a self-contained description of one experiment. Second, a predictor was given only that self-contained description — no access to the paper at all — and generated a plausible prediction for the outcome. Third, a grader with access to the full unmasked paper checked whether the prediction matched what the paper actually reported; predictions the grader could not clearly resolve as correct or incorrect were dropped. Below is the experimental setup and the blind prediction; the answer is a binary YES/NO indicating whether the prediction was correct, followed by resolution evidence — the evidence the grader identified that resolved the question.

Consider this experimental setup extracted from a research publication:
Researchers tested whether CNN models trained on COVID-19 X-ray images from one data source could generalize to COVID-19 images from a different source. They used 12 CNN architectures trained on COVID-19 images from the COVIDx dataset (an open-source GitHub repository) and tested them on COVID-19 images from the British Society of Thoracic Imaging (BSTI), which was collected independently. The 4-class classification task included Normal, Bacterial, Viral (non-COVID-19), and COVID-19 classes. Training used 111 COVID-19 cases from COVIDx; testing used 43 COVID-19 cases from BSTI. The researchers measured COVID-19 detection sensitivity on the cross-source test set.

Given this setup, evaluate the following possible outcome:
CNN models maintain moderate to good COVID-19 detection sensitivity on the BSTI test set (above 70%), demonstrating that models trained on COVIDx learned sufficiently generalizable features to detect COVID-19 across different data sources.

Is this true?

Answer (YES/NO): NO